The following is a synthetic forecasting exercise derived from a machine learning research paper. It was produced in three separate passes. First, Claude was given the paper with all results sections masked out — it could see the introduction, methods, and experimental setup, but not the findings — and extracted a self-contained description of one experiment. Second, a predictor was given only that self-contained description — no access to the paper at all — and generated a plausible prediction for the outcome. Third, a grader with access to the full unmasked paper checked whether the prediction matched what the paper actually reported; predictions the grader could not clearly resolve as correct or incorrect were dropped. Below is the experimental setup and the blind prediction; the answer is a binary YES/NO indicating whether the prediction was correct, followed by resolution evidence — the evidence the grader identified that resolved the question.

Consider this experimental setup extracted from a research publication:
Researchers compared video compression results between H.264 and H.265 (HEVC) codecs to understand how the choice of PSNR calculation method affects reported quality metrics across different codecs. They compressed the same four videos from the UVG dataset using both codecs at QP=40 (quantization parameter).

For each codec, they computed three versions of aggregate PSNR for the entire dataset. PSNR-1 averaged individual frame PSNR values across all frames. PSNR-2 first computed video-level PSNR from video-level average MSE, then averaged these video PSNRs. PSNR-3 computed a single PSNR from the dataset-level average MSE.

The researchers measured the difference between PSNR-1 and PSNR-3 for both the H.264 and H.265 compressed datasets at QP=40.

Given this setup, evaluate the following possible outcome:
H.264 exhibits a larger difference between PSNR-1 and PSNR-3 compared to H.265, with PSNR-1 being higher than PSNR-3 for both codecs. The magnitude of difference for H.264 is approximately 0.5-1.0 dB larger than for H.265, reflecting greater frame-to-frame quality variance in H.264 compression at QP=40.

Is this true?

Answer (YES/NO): NO